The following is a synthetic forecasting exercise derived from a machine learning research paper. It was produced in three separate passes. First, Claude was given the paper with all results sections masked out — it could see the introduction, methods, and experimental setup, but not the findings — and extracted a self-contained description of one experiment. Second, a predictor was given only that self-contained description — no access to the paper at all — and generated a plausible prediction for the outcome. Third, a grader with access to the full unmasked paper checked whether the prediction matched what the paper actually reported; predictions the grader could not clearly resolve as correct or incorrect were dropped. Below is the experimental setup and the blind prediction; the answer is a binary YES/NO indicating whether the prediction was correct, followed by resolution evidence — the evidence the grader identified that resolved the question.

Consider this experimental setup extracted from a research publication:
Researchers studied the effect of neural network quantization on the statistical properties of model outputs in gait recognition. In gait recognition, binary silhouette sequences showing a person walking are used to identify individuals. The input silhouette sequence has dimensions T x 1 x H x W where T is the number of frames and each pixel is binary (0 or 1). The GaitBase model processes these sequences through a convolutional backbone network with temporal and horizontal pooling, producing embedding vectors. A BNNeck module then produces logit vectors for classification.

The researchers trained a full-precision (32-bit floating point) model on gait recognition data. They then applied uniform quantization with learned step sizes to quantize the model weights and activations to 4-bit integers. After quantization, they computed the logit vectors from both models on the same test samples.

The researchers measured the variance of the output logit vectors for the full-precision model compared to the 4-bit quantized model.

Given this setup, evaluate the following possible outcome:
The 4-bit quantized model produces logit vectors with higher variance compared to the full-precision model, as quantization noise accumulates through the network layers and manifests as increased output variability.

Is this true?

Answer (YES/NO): NO